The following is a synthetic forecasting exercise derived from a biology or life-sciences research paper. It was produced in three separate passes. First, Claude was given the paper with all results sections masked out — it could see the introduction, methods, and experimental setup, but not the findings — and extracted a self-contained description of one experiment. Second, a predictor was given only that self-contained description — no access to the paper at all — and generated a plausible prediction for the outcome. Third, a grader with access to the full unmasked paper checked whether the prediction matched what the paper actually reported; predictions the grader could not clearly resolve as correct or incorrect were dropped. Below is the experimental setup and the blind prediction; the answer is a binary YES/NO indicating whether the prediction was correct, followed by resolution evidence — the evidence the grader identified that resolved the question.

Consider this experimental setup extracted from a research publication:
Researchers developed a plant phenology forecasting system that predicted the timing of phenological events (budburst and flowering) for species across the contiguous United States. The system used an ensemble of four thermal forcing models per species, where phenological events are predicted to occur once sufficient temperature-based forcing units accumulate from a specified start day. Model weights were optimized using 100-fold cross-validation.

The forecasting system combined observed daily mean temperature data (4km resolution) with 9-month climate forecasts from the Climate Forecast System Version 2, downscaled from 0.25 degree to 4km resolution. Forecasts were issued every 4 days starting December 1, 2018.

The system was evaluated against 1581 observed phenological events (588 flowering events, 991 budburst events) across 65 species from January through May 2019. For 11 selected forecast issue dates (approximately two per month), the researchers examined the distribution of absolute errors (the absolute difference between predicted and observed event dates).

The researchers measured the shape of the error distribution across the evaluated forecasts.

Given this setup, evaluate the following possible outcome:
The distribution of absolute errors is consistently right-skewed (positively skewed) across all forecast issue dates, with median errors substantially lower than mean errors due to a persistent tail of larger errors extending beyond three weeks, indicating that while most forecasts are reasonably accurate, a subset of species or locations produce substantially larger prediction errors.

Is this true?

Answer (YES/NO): NO